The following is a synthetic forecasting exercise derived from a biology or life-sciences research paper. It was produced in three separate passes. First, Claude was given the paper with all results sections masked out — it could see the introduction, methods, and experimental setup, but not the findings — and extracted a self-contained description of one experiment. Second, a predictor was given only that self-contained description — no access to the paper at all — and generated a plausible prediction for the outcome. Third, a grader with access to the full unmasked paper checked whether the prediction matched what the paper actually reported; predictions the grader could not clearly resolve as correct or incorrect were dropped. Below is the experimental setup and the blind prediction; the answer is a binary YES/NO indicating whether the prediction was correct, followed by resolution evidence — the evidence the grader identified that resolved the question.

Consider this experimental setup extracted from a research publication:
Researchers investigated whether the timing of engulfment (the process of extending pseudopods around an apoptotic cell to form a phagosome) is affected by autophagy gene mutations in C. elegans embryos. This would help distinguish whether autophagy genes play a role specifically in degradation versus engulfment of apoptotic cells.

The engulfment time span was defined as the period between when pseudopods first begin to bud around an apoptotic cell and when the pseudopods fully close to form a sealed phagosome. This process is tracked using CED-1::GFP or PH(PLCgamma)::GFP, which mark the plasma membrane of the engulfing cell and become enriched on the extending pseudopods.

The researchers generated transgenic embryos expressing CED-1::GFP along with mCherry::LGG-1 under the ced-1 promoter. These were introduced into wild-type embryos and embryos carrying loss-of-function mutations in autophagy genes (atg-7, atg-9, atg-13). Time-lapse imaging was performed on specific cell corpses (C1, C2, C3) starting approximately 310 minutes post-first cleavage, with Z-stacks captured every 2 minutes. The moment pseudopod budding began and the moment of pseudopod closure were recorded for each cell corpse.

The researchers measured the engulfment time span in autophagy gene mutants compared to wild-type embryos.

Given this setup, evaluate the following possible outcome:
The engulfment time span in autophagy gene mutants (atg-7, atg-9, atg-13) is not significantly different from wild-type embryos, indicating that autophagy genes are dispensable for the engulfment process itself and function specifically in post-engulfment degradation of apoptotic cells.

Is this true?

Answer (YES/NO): YES